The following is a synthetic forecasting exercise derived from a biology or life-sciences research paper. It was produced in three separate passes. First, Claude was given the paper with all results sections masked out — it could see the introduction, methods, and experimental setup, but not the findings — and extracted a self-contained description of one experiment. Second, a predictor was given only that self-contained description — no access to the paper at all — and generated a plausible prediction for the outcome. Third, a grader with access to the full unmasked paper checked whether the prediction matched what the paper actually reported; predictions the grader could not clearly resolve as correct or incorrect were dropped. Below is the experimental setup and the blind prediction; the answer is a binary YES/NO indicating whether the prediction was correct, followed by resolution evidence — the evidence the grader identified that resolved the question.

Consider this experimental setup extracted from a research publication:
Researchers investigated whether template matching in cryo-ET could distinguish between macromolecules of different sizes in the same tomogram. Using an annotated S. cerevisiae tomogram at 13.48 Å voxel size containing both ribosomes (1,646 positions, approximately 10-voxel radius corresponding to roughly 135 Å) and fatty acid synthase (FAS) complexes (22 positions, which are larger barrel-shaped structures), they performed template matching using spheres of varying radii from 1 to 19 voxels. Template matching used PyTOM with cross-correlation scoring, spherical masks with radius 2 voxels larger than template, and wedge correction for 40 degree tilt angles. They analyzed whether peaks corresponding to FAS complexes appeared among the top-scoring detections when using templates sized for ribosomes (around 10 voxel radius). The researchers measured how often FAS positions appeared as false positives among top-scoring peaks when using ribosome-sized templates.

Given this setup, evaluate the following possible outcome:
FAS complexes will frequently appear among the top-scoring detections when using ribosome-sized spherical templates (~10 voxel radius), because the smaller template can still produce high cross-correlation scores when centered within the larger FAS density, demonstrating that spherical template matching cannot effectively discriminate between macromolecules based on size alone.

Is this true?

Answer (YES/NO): YES